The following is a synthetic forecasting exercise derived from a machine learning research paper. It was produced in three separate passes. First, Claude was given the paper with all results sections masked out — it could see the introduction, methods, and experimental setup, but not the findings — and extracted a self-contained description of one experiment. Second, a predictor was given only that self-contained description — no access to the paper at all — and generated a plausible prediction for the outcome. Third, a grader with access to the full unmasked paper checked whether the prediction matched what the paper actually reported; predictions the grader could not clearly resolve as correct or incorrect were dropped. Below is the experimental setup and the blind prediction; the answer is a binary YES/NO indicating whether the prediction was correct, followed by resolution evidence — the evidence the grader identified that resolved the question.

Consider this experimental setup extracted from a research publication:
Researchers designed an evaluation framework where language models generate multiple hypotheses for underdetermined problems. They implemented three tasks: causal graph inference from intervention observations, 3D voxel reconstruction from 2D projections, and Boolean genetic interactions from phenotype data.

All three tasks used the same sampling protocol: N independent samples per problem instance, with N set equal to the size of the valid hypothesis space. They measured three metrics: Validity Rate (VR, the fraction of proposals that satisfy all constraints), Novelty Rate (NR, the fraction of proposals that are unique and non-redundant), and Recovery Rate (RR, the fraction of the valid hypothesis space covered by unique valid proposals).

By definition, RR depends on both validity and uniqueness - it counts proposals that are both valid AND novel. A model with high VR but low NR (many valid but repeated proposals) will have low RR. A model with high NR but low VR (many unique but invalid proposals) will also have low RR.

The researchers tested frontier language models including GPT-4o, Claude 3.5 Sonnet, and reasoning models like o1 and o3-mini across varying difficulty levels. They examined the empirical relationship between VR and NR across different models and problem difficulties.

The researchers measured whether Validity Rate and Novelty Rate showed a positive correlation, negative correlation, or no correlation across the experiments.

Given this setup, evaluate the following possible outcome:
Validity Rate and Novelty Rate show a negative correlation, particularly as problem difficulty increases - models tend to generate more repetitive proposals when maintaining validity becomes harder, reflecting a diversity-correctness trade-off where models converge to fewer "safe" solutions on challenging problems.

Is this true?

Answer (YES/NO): NO